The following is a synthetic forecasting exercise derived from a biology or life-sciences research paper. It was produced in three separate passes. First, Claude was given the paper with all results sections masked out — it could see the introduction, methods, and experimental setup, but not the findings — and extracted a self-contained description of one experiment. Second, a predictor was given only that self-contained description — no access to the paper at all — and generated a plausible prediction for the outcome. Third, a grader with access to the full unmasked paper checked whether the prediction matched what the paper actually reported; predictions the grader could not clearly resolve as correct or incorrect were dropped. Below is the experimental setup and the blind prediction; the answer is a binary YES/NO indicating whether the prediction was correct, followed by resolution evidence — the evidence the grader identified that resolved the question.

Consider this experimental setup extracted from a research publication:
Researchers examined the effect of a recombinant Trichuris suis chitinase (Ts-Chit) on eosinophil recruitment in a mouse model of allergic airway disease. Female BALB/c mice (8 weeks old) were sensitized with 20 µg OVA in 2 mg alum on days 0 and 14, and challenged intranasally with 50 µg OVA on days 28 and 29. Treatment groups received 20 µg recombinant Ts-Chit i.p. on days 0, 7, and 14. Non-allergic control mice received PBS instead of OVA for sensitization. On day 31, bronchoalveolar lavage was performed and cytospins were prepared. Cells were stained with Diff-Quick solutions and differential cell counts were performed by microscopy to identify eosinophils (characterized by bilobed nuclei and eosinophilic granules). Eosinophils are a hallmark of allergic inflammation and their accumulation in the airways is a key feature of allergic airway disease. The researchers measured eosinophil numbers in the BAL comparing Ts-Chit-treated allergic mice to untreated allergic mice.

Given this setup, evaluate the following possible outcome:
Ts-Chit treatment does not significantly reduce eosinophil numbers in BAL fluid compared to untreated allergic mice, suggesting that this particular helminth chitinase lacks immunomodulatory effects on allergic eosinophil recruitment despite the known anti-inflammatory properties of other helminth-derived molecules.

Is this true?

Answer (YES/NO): NO